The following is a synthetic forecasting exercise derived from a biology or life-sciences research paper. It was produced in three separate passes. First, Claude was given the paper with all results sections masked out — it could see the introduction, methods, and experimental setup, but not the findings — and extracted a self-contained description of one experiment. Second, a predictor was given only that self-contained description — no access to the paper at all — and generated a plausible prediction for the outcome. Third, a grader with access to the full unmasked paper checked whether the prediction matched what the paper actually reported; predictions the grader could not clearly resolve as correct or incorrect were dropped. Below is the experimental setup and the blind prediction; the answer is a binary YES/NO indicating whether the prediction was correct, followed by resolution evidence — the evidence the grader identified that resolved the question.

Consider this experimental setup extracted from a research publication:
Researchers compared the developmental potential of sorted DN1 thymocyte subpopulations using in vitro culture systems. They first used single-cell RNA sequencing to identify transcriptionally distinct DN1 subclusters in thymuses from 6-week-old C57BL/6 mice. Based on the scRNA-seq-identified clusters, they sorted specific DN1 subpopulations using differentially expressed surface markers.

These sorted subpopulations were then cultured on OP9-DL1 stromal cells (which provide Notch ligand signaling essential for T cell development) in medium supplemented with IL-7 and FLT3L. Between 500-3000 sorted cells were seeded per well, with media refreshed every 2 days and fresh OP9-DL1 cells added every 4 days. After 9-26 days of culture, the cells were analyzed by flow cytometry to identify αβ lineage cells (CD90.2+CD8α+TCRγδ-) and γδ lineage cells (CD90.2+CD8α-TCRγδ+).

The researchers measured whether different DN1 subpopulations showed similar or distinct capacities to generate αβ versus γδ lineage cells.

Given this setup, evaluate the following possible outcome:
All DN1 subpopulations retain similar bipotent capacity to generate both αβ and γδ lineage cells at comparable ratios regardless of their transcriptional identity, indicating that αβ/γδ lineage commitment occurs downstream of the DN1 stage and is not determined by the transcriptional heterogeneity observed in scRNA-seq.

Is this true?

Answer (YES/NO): NO